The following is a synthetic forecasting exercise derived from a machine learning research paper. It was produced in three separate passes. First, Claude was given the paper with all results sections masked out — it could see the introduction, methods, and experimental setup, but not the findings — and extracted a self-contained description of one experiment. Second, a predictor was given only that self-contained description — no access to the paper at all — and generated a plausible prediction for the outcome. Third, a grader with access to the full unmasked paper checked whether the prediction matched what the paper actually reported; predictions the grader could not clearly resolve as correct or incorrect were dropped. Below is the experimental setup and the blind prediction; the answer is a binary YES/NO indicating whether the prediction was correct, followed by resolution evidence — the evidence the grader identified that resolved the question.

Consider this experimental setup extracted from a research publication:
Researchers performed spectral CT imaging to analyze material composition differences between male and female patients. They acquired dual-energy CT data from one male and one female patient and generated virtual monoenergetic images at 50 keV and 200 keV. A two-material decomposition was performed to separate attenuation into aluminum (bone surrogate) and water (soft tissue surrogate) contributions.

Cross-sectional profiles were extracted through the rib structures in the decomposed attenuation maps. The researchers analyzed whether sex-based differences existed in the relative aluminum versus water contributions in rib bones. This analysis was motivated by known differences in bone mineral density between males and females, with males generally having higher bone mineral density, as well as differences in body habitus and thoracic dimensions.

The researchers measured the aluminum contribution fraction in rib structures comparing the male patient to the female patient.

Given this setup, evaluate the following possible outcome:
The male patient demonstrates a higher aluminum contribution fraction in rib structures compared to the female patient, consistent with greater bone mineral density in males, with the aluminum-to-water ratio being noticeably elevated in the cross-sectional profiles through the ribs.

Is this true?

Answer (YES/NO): YES